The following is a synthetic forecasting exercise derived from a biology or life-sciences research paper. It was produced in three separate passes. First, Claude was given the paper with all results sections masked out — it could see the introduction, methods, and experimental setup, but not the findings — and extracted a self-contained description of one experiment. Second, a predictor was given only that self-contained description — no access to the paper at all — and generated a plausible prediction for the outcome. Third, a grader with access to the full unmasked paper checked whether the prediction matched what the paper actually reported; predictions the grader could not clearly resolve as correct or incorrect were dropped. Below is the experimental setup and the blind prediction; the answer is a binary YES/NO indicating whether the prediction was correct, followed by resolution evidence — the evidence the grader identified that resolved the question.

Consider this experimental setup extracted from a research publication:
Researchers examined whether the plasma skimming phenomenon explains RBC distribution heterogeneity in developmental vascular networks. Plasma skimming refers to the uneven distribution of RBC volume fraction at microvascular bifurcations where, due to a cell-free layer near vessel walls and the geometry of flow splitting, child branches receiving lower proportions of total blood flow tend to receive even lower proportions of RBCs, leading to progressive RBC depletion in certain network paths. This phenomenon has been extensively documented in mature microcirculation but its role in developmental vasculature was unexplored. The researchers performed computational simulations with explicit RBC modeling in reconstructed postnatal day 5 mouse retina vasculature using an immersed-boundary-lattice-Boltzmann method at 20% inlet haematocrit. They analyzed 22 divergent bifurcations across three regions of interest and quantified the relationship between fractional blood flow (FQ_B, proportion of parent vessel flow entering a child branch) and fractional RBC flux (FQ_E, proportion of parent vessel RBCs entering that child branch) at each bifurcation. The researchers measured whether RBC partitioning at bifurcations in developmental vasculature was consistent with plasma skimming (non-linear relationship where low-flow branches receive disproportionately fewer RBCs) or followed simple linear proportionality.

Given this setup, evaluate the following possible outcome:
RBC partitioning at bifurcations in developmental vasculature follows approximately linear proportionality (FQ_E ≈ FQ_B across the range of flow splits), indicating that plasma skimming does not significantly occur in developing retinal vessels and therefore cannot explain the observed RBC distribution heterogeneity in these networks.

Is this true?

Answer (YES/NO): NO